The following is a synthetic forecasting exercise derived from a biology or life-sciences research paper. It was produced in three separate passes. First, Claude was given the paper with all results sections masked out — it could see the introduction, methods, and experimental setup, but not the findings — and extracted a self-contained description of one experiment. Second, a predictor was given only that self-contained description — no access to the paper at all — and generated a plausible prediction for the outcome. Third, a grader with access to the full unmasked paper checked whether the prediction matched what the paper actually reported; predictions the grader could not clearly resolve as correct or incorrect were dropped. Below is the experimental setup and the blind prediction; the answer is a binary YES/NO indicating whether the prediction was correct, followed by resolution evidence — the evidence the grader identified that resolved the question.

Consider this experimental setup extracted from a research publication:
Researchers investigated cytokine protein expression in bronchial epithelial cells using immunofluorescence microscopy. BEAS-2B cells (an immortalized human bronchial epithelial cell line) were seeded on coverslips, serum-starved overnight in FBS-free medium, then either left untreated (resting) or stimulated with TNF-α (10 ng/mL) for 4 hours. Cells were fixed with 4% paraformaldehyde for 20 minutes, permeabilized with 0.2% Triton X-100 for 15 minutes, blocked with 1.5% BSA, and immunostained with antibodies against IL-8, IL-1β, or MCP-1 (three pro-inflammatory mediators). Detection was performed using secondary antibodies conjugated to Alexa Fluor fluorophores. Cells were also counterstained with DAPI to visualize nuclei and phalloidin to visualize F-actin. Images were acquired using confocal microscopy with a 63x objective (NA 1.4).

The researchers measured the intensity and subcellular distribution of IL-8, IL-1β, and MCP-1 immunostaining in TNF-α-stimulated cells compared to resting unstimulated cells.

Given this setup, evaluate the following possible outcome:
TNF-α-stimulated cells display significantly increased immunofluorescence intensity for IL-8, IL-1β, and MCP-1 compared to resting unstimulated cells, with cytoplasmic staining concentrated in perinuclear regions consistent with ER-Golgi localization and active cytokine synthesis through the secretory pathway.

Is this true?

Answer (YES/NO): NO